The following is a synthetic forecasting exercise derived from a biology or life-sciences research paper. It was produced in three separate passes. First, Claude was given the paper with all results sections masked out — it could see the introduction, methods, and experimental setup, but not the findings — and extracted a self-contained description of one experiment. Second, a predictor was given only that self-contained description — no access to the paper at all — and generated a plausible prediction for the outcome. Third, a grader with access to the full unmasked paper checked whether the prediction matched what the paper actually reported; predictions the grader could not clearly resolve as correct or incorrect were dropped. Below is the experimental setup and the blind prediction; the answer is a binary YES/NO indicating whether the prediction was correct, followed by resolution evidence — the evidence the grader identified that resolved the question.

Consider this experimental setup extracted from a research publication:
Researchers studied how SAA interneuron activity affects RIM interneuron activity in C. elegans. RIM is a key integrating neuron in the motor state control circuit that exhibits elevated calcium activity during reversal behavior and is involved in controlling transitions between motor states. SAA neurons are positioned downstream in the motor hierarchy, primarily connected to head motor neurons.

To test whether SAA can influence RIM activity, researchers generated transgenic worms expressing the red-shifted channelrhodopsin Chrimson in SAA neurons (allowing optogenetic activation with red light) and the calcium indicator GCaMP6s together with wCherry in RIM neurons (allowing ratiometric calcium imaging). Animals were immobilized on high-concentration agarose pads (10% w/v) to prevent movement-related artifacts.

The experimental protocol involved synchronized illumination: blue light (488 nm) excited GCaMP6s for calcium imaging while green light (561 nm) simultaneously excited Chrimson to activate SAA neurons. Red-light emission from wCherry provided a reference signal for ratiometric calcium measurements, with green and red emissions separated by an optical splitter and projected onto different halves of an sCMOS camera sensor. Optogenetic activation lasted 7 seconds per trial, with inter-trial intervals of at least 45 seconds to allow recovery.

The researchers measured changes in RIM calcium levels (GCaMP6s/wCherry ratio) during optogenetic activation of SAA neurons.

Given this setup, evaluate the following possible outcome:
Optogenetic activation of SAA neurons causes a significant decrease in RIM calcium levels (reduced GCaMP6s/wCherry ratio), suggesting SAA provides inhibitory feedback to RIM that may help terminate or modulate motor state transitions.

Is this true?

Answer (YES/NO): YES